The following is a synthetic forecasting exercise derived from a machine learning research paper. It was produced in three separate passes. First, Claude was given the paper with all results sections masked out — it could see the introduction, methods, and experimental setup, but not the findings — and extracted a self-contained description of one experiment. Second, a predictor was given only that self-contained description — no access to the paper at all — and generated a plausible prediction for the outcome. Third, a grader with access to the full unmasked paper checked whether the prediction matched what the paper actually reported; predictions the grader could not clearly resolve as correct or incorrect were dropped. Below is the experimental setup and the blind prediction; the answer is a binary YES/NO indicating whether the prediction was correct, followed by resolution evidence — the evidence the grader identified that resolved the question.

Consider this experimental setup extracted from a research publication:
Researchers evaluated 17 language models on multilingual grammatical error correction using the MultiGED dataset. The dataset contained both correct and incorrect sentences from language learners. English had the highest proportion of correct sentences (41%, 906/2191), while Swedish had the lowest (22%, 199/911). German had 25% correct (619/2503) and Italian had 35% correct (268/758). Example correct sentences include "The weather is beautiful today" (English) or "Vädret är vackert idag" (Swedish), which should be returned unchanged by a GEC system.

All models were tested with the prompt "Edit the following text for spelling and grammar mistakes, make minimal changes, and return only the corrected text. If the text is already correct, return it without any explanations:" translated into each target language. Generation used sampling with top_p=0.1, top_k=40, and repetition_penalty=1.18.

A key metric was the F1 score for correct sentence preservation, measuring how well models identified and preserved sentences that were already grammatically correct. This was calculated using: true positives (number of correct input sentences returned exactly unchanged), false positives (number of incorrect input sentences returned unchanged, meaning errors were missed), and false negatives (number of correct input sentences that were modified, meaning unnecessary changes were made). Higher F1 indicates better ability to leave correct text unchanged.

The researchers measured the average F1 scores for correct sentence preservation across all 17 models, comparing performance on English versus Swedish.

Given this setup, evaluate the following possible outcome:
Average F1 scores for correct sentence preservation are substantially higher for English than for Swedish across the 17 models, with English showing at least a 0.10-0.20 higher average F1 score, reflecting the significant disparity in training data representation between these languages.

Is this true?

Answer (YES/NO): NO